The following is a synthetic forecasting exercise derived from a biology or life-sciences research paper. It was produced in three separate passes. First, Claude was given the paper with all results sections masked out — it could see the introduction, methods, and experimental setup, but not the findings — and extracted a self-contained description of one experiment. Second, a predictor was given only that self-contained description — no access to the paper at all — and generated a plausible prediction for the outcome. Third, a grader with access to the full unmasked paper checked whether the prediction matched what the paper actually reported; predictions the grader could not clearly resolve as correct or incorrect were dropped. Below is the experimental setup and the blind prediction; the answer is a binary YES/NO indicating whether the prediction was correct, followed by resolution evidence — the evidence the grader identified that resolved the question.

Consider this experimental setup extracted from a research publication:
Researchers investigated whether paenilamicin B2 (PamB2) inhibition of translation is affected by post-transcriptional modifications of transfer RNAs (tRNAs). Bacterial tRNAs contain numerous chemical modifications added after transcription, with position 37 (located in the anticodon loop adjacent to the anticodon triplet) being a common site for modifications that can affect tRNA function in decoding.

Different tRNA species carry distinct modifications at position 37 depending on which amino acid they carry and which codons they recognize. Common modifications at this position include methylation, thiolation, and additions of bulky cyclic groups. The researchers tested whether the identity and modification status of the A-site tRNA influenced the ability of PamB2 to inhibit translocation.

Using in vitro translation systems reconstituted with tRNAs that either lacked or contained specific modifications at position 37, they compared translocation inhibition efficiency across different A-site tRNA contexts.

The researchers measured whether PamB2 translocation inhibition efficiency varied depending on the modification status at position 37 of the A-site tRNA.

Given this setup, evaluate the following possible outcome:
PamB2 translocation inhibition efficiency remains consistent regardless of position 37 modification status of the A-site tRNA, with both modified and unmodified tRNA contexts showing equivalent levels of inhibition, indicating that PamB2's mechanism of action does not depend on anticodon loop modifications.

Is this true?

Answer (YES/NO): NO